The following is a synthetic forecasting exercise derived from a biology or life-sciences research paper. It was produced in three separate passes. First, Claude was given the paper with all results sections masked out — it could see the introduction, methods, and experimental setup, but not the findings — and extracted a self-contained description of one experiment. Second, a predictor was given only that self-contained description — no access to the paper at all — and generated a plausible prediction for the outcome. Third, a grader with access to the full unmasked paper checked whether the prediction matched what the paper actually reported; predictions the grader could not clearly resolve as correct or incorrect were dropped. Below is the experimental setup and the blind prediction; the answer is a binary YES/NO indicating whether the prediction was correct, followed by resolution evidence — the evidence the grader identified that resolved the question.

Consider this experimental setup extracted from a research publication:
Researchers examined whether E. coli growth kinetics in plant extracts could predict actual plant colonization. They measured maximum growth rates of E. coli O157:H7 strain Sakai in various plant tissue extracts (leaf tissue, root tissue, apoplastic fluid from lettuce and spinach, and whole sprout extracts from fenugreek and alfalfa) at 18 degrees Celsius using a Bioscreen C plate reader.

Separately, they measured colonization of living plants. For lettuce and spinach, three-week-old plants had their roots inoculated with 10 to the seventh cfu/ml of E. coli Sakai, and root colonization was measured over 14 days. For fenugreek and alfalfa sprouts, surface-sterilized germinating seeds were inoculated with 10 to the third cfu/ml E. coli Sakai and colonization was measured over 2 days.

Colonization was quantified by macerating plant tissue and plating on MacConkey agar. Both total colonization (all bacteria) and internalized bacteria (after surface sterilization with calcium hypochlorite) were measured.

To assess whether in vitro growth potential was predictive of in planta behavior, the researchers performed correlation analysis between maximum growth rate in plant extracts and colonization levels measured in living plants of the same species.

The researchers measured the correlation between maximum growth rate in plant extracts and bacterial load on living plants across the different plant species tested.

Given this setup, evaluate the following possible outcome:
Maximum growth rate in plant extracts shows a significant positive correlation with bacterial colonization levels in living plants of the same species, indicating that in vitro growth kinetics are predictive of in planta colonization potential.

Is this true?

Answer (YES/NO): NO